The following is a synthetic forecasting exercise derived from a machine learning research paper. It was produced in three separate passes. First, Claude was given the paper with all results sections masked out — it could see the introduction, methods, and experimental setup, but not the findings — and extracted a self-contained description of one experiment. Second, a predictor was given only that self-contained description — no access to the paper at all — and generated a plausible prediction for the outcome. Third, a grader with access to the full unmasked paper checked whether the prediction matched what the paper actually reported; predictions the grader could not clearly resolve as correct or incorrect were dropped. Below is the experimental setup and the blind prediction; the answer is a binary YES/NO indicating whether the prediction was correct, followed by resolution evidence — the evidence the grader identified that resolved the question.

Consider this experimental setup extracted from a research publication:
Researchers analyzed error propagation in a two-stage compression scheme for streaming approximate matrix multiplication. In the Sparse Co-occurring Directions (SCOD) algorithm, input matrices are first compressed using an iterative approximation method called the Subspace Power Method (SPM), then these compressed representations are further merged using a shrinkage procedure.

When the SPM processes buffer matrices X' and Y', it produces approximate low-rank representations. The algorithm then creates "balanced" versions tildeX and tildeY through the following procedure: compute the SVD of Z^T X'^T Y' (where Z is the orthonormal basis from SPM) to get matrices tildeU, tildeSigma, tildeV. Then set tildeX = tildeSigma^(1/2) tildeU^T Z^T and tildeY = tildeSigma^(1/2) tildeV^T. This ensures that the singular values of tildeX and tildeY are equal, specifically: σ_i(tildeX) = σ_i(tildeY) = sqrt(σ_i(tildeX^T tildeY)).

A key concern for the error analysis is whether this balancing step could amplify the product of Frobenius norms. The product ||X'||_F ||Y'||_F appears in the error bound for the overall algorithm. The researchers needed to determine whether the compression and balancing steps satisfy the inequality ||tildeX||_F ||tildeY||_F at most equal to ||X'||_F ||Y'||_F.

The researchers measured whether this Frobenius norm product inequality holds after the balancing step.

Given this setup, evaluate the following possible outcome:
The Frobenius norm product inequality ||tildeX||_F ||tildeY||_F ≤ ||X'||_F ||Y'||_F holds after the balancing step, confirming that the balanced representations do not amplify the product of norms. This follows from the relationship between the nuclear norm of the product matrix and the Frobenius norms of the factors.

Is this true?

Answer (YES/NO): YES